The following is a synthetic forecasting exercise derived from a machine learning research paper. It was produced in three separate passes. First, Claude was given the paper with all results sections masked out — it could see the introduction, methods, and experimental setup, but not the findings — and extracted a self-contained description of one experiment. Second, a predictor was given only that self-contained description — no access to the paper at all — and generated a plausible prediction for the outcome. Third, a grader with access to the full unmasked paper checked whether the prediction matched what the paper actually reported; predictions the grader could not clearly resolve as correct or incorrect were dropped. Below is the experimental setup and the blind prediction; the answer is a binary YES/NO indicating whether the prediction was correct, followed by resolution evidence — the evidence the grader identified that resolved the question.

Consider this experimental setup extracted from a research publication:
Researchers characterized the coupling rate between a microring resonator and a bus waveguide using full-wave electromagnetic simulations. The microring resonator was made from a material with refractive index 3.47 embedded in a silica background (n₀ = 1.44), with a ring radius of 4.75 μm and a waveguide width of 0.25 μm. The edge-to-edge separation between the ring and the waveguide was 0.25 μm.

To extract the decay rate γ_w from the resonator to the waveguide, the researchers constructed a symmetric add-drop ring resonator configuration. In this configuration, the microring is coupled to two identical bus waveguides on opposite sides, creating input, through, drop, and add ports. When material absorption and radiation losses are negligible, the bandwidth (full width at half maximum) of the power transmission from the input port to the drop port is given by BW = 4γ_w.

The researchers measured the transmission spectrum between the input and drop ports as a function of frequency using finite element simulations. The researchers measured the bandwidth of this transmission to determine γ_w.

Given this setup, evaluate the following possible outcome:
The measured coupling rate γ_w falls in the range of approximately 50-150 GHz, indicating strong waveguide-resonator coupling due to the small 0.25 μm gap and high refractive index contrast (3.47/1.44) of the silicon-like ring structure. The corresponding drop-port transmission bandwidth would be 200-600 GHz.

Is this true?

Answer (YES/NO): NO